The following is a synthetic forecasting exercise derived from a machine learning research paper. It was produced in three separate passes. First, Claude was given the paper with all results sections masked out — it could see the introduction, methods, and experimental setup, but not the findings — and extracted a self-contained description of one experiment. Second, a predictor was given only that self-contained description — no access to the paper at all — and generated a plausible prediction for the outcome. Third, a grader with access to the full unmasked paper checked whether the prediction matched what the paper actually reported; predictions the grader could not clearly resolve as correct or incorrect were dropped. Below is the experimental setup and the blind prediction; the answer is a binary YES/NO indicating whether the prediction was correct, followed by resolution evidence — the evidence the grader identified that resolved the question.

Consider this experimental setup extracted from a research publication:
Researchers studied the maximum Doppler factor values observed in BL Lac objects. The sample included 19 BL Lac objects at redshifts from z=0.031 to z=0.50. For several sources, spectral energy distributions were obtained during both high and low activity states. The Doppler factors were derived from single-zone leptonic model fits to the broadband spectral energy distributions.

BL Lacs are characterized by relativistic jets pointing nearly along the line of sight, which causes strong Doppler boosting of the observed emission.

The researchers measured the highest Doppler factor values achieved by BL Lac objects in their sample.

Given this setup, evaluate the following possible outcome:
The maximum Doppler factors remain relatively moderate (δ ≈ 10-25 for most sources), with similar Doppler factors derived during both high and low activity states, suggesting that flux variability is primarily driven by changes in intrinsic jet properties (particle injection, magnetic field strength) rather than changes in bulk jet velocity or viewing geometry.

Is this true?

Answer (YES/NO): NO